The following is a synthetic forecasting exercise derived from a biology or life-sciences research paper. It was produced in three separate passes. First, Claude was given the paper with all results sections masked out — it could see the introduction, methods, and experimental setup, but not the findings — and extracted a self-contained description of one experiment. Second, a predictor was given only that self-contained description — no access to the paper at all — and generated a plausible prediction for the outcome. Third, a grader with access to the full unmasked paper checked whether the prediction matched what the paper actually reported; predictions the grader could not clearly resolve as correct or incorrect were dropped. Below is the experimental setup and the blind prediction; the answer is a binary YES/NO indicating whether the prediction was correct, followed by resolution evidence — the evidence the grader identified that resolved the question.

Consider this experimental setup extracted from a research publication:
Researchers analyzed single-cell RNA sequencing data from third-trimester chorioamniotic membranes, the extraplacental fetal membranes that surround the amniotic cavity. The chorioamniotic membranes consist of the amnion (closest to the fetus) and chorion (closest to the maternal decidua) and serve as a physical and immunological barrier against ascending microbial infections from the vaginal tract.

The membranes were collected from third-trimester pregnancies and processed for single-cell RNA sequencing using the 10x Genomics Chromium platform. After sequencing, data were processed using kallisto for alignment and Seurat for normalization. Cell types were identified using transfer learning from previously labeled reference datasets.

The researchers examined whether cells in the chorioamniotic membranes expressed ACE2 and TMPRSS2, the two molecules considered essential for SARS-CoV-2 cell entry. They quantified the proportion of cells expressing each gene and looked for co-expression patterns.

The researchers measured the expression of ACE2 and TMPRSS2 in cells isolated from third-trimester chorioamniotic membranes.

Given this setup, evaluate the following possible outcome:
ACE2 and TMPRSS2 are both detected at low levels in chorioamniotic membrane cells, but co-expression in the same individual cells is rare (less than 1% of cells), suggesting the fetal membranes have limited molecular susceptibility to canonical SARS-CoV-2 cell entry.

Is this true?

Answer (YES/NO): YES